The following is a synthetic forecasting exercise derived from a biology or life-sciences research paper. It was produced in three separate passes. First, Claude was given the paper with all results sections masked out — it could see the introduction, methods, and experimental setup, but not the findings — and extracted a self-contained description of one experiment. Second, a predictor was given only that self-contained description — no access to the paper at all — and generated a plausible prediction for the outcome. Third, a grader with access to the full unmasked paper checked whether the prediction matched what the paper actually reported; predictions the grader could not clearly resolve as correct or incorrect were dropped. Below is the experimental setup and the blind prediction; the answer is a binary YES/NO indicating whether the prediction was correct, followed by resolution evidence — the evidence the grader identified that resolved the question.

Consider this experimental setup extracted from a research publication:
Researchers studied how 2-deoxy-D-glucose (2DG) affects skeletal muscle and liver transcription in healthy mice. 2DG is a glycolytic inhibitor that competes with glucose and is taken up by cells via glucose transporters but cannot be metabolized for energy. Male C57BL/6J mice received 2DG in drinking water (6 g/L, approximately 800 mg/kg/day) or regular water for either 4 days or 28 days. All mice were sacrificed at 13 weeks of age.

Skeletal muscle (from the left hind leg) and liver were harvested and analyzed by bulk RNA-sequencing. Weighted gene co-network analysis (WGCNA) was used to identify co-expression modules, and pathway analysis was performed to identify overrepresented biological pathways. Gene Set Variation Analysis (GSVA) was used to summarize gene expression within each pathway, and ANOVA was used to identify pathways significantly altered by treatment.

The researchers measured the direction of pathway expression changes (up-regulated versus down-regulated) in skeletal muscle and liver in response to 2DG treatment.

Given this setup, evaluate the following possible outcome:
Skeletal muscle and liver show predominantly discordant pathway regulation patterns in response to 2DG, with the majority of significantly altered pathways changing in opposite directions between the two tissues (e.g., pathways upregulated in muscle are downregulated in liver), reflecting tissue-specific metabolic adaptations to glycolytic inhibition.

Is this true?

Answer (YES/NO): NO